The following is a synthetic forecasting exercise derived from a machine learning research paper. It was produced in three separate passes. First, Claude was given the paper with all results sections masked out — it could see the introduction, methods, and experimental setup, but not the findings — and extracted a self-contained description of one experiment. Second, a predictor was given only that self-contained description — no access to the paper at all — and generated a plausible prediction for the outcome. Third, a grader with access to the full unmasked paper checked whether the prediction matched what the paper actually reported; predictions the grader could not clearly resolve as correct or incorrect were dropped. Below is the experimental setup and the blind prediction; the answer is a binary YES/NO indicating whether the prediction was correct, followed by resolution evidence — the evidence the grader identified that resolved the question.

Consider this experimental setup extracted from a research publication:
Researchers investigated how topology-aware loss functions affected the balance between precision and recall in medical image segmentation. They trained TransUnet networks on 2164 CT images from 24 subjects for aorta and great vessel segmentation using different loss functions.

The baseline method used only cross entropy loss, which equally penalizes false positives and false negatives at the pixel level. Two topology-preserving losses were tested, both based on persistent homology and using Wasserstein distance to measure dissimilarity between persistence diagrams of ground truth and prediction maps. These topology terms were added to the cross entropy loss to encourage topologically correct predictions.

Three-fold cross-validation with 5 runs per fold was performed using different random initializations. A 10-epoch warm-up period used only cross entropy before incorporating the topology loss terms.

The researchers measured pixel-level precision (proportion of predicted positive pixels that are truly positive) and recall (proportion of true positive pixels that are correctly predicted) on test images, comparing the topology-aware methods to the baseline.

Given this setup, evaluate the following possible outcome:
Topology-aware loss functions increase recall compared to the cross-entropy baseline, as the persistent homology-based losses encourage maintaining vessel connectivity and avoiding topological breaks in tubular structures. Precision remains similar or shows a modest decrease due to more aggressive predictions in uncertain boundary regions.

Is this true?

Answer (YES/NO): YES